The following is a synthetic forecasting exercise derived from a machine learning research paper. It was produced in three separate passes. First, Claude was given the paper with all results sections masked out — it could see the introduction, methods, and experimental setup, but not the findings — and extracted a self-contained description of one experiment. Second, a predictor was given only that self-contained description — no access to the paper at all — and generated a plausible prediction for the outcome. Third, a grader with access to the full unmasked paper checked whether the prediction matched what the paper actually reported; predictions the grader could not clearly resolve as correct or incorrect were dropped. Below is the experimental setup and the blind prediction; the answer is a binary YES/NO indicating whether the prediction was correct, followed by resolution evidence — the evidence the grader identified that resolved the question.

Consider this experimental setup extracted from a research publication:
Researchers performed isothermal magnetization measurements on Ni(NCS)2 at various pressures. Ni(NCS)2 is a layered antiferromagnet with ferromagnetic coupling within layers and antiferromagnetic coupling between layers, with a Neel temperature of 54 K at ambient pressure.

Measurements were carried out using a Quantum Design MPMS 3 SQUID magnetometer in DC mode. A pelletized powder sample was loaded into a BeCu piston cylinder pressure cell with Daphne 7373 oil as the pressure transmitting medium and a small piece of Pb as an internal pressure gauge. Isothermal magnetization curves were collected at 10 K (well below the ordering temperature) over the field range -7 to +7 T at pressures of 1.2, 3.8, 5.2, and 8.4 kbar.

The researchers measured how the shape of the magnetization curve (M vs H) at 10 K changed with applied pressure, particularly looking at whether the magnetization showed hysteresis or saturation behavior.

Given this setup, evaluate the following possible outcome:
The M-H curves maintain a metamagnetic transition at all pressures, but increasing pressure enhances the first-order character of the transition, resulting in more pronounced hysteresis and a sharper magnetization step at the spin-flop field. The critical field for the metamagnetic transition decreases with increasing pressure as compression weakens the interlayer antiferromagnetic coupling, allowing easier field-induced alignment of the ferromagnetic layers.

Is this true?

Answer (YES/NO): NO